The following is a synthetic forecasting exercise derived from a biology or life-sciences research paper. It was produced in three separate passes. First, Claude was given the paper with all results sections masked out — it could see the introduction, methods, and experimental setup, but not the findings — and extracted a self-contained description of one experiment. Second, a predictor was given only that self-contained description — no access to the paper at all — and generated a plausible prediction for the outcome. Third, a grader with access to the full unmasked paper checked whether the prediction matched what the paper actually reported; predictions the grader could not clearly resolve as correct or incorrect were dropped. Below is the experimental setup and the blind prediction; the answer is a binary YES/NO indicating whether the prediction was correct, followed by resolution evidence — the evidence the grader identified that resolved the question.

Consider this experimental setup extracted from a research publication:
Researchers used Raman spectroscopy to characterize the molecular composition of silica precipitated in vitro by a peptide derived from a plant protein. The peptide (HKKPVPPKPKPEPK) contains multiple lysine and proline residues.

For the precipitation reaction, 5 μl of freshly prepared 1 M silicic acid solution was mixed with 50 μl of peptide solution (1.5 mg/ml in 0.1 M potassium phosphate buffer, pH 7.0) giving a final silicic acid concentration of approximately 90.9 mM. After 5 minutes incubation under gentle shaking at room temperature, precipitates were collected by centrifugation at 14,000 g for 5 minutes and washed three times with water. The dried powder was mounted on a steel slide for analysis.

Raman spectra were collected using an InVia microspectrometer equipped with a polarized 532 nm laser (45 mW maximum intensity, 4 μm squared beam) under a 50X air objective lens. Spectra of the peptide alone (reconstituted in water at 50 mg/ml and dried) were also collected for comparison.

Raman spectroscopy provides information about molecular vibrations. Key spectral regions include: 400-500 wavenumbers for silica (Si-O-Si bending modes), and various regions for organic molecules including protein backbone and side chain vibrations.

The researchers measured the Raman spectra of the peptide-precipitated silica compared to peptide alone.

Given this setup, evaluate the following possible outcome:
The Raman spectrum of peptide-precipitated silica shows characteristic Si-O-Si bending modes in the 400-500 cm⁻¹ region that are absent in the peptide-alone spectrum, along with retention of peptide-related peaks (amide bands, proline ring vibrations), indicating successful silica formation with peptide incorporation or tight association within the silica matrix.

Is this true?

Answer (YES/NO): YES